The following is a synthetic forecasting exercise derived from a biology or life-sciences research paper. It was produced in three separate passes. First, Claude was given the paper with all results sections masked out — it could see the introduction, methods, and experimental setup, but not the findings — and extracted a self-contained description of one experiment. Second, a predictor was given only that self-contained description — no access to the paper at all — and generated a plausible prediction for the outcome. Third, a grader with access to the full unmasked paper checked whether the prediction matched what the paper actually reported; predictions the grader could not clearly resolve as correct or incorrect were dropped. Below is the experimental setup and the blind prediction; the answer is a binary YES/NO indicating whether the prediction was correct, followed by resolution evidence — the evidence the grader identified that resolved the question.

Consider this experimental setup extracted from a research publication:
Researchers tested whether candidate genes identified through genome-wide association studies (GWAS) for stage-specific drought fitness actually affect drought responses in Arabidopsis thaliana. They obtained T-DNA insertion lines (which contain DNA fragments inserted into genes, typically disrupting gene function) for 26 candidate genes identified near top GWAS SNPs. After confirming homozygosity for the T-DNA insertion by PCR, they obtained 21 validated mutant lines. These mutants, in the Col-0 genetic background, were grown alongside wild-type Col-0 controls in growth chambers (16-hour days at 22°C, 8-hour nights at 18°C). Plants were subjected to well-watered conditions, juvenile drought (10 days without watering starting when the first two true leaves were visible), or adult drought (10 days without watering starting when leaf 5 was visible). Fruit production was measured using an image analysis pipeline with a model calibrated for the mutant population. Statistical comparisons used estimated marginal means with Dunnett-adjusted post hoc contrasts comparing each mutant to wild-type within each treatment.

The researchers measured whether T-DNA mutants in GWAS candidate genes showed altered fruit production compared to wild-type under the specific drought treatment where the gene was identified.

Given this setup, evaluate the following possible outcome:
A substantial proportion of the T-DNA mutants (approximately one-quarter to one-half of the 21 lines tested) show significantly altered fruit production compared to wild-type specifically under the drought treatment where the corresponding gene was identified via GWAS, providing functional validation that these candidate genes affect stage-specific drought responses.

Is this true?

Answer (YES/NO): NO